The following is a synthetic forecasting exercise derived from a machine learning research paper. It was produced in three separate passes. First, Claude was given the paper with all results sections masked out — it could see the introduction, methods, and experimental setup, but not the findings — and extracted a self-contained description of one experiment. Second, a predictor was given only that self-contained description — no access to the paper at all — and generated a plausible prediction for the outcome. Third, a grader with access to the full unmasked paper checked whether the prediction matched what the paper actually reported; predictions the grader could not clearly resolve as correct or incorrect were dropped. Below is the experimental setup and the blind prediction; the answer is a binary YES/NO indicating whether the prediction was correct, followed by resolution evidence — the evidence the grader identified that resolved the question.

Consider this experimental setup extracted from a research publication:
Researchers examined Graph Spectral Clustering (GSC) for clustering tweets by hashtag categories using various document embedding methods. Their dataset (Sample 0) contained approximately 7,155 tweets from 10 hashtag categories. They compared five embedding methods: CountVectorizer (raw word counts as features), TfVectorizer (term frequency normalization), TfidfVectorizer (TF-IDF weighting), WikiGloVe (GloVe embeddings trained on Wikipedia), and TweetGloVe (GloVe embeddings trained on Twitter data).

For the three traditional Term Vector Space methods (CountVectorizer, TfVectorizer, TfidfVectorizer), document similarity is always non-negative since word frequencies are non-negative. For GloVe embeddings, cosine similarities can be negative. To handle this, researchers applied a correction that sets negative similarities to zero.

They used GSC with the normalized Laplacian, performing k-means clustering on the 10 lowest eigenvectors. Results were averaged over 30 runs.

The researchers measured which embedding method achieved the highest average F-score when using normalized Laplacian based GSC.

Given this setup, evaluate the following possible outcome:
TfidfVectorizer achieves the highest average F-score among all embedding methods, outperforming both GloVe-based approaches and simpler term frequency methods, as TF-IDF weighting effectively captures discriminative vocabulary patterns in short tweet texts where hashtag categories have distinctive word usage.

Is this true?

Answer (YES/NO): NO